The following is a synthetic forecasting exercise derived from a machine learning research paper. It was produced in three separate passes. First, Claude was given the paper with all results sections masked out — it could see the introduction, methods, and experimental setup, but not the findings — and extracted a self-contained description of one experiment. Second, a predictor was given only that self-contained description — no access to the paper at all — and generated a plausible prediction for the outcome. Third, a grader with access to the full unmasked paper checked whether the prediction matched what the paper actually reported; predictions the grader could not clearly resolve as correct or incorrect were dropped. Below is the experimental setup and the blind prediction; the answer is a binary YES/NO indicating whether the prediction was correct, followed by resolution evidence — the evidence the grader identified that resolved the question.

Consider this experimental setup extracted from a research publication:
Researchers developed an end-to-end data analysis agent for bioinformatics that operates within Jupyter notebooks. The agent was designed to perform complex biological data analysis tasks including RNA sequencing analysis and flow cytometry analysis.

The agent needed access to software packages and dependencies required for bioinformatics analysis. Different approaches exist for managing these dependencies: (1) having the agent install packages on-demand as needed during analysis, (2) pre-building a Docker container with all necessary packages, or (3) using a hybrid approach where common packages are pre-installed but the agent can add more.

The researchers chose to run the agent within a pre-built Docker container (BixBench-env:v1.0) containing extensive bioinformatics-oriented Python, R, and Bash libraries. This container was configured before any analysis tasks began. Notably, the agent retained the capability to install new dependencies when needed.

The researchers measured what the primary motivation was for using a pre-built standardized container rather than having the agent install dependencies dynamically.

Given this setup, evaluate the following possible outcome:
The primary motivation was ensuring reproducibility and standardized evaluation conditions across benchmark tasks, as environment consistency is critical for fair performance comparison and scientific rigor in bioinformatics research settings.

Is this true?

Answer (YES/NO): YES